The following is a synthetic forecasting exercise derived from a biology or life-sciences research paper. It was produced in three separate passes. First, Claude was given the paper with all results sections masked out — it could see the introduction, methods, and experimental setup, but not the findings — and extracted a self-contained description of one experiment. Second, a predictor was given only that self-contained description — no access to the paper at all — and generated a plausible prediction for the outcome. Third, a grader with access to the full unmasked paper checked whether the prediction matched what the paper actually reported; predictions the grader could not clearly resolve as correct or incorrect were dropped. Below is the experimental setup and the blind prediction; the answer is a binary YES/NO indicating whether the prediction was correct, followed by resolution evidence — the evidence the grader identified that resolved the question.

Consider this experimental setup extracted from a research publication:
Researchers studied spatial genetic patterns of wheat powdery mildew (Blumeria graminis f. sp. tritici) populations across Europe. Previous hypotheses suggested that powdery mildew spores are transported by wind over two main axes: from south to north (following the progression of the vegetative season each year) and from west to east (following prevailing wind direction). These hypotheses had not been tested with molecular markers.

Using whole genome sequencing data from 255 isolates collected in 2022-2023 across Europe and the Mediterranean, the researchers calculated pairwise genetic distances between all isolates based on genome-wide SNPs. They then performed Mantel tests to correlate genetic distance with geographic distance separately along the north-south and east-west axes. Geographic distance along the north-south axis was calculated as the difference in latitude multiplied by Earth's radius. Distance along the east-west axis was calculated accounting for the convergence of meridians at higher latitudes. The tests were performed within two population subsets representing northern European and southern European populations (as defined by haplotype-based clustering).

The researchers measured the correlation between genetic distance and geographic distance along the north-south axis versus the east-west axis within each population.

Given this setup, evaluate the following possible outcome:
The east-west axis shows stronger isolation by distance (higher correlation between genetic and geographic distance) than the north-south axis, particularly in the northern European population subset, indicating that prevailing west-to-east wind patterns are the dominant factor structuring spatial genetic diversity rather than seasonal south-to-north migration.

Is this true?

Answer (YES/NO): NO